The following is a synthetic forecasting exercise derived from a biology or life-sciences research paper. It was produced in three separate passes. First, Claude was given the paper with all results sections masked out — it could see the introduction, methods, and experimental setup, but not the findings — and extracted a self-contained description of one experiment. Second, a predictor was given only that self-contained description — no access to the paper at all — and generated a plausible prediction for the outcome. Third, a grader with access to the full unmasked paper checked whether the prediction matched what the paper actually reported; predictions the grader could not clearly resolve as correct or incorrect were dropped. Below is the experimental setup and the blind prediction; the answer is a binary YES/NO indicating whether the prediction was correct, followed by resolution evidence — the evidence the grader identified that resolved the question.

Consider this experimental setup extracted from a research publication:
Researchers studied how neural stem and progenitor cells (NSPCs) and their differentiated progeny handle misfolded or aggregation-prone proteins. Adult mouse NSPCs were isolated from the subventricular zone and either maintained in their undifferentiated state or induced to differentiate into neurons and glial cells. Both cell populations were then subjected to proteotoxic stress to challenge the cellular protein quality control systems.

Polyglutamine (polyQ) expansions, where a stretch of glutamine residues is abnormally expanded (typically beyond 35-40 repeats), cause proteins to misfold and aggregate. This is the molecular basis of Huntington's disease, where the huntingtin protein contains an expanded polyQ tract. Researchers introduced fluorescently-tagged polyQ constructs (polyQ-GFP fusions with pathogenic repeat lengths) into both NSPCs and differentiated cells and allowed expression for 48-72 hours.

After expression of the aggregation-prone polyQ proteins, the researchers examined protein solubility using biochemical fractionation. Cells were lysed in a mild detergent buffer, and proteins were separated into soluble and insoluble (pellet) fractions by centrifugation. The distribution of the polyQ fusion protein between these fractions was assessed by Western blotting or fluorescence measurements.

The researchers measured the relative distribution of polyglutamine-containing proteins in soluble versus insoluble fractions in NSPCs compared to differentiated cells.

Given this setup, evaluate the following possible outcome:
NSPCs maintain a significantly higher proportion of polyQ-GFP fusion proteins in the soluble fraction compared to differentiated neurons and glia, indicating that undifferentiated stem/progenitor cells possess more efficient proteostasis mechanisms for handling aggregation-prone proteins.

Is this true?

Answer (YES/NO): YES